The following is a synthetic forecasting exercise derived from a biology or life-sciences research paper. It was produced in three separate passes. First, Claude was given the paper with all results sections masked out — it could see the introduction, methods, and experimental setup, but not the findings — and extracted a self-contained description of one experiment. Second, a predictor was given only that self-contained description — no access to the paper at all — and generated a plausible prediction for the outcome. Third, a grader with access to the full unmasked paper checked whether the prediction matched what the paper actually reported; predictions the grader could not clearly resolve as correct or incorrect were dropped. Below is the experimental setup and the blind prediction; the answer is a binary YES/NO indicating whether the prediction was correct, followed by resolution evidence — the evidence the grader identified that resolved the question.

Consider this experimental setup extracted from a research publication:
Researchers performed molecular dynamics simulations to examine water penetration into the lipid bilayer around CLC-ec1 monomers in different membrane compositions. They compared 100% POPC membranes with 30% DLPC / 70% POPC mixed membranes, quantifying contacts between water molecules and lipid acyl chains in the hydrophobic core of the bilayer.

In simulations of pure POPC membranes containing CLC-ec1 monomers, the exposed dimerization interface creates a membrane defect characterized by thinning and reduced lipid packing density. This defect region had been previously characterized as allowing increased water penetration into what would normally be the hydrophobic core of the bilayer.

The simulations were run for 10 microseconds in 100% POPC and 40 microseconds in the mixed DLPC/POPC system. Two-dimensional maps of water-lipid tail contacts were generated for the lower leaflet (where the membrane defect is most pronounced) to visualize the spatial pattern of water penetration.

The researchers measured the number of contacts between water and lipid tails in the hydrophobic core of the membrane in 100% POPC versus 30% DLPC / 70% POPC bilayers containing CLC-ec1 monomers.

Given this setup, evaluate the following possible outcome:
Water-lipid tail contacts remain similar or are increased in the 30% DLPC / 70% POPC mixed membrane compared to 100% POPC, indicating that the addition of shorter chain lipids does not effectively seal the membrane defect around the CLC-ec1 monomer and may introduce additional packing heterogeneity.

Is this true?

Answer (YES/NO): NO